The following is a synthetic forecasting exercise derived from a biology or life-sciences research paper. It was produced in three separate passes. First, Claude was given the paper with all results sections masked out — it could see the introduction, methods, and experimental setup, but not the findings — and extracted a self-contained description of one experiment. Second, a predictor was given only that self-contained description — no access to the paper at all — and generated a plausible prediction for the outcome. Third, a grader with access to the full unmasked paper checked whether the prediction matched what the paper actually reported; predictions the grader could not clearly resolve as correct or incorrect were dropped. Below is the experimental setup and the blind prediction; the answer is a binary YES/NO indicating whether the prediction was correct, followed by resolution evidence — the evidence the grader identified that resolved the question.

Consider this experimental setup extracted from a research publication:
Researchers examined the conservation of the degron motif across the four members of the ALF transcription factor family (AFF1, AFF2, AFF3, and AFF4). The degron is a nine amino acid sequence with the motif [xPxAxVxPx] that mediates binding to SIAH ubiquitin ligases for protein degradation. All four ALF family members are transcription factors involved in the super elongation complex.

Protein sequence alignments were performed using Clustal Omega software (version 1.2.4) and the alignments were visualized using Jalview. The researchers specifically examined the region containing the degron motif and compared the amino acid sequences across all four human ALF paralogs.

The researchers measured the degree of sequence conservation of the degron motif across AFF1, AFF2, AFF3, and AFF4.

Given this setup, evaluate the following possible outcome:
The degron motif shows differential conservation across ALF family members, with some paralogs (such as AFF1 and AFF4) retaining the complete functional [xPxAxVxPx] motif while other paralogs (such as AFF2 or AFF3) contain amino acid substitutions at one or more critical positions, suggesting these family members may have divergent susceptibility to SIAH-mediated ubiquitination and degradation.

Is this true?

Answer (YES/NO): NO